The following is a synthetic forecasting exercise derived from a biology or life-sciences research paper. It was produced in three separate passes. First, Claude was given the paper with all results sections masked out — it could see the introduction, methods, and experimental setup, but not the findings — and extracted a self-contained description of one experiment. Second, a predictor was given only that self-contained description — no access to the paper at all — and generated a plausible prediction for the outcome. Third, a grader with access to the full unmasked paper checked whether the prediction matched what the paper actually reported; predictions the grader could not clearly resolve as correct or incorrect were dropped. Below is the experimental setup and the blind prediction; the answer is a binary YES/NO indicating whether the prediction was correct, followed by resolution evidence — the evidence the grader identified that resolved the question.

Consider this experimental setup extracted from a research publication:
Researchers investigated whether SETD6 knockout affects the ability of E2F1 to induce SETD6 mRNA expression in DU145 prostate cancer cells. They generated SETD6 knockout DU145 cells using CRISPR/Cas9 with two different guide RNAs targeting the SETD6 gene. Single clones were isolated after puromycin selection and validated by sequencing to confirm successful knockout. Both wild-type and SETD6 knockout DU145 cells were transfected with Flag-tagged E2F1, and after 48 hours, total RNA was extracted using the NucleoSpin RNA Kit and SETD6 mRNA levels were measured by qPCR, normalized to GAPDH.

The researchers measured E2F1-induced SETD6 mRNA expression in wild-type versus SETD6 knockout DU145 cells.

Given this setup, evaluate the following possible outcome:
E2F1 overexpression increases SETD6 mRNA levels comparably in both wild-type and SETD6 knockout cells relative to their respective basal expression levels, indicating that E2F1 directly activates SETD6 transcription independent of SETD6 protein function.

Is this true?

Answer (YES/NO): NO